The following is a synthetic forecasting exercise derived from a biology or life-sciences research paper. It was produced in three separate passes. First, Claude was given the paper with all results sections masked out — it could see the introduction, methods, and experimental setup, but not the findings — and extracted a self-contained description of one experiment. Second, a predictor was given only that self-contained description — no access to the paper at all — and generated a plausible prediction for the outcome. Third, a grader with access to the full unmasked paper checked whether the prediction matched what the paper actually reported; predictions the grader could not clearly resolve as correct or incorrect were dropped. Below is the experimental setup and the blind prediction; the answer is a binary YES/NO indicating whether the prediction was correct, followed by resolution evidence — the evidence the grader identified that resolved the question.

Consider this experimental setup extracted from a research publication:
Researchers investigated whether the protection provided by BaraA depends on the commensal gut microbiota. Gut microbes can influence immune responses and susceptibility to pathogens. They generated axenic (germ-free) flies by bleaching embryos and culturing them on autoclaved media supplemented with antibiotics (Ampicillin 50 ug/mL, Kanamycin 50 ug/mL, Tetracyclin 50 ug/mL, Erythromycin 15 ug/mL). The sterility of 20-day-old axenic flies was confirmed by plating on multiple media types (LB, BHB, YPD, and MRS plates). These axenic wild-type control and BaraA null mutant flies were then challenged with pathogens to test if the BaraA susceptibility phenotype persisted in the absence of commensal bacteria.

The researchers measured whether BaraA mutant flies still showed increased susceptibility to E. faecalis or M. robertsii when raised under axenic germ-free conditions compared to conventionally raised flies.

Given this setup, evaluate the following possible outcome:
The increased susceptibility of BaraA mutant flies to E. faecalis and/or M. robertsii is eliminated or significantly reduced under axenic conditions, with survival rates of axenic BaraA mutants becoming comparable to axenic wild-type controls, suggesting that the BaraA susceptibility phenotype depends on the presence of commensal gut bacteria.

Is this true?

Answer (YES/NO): NO